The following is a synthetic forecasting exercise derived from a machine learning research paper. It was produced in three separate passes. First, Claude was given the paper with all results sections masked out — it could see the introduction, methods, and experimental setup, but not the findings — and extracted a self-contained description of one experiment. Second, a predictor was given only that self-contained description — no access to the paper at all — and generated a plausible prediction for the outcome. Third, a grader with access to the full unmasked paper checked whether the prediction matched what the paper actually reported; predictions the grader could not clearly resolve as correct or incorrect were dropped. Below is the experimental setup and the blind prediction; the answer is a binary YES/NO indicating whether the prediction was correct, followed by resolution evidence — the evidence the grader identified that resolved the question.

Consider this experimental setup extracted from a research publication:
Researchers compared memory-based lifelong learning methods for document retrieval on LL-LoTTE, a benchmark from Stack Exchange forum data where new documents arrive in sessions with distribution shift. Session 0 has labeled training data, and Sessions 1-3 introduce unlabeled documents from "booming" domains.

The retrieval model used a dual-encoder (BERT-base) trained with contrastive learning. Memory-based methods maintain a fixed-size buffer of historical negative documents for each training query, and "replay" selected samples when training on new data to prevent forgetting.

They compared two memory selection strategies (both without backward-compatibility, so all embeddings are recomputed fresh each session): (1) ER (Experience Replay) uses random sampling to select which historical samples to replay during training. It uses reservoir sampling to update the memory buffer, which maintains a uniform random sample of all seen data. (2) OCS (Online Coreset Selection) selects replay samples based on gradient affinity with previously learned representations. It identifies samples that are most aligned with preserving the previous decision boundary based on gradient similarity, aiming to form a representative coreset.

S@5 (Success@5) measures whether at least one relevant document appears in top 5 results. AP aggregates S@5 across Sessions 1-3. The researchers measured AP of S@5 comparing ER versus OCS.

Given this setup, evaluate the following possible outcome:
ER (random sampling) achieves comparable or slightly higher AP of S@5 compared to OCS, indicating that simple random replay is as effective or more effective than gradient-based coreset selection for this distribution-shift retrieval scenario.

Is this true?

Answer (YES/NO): NO